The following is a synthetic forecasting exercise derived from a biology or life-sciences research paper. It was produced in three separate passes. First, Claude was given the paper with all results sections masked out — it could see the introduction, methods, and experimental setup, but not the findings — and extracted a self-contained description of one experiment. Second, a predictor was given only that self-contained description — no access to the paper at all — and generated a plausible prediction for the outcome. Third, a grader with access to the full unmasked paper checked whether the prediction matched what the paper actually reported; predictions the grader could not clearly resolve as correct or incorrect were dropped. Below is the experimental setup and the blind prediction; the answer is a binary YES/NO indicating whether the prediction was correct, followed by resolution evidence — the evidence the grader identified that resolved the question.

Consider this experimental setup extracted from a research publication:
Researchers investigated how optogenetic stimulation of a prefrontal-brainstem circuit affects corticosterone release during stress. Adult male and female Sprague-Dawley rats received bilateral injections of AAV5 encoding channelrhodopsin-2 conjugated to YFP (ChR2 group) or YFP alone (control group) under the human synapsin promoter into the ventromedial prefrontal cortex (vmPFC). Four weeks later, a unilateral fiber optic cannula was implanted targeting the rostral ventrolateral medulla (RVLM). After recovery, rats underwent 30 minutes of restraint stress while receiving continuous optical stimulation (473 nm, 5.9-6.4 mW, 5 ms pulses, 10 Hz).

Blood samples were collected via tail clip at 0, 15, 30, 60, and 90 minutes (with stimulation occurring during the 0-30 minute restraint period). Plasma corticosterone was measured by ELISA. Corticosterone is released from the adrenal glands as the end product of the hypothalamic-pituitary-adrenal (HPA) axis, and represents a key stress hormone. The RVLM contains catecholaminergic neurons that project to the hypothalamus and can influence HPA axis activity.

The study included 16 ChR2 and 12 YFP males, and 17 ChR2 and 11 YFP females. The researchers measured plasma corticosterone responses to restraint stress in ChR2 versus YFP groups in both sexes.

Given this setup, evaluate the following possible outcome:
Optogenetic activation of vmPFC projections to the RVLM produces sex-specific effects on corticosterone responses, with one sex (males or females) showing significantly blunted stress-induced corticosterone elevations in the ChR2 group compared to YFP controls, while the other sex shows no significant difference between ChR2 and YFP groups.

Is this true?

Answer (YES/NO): NO